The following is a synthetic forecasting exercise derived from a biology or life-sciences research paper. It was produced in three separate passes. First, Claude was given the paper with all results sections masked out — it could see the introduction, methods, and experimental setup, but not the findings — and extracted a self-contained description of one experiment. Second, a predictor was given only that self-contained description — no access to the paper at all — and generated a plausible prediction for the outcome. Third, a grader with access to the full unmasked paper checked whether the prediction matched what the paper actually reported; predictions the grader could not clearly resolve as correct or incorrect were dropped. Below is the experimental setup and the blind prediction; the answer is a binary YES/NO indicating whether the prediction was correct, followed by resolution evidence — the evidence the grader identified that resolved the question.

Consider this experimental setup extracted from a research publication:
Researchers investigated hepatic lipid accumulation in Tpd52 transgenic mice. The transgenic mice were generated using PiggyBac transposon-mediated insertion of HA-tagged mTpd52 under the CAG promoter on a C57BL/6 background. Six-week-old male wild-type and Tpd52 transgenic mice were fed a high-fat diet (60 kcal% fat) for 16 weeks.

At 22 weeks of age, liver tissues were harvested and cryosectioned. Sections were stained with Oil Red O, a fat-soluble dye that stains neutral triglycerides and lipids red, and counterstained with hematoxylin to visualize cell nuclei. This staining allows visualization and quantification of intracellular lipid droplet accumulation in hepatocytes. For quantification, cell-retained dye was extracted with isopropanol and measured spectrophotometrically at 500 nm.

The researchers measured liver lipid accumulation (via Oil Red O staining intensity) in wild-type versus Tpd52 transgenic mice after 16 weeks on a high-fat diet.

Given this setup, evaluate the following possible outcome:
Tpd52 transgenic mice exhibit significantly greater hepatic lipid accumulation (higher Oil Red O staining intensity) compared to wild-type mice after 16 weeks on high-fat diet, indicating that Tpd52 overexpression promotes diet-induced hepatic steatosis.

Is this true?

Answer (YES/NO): YES